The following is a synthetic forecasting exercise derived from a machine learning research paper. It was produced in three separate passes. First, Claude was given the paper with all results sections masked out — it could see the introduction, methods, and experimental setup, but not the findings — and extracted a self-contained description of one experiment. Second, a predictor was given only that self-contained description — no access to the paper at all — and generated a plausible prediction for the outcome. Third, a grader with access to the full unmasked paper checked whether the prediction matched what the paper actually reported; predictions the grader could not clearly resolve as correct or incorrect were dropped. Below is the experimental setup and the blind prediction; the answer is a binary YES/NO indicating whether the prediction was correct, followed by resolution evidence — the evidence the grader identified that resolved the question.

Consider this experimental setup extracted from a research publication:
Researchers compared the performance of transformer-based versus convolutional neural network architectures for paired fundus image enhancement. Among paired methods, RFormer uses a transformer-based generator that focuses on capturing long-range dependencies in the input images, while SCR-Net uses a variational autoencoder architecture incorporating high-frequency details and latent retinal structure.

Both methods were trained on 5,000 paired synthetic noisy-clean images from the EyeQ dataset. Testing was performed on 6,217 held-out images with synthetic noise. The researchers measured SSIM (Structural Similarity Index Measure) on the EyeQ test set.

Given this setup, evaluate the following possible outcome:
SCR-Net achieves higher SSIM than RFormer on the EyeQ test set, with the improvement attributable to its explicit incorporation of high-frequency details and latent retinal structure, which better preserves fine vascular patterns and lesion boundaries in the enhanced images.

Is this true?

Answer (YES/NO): YES